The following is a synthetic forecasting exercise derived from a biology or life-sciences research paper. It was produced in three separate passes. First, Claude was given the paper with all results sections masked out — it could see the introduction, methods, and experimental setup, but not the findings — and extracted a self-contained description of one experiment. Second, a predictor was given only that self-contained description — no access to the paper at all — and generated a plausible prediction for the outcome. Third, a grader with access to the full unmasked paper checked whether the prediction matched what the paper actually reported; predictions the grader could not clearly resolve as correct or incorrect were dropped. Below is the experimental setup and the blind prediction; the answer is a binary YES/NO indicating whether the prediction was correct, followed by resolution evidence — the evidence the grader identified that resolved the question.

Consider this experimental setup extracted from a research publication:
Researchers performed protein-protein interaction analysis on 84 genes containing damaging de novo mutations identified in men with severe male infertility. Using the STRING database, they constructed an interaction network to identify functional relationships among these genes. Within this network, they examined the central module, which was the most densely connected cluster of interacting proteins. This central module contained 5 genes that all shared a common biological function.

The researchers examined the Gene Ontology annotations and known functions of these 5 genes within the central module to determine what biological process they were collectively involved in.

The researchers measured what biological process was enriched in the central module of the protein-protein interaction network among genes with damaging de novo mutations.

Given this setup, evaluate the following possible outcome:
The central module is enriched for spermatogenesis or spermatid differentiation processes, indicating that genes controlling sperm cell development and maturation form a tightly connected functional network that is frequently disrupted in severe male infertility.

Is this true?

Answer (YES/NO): NO